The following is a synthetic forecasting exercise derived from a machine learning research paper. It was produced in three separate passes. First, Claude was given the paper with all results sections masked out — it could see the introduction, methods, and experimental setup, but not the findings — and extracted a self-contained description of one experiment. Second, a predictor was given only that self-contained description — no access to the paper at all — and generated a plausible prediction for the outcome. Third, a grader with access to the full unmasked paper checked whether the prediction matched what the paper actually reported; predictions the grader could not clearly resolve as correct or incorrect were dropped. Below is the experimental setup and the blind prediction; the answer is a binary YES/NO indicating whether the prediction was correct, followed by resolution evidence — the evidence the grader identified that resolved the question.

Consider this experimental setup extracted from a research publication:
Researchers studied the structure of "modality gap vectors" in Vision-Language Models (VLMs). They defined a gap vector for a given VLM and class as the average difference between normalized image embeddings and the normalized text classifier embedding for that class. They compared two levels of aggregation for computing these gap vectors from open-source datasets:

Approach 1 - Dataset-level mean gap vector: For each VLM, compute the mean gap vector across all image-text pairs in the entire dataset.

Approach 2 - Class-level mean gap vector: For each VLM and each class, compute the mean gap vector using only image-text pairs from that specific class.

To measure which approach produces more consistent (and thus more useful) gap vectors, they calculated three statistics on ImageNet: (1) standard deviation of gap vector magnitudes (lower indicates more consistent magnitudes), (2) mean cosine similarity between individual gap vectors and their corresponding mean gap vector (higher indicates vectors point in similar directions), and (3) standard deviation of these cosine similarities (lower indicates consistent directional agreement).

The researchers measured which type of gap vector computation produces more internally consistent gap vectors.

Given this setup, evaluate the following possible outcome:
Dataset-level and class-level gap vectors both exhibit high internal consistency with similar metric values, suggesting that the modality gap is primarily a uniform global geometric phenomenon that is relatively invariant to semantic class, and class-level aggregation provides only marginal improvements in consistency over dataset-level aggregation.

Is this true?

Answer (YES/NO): NO